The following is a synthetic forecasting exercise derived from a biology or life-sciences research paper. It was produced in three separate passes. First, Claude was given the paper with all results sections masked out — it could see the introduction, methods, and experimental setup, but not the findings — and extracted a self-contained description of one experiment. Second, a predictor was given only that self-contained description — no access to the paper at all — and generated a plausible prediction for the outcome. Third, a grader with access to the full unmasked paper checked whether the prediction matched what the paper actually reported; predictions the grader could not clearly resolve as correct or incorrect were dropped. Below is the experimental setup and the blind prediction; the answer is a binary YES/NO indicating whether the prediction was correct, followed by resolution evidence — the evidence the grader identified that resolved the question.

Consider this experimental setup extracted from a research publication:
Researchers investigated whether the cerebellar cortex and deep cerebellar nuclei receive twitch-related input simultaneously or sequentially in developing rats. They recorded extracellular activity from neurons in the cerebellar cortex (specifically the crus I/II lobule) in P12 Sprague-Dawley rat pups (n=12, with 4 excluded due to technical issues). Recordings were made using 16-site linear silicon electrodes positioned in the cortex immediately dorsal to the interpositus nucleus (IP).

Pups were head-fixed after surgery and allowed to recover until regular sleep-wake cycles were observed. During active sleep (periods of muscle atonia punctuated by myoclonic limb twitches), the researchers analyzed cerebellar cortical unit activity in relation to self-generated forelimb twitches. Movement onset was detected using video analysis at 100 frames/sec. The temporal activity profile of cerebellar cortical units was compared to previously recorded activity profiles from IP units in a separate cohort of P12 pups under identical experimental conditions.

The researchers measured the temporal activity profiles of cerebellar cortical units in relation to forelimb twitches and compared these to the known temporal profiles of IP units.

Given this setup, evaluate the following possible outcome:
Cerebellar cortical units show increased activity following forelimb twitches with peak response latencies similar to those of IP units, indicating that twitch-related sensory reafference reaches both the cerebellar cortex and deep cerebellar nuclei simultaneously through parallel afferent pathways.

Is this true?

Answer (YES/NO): YES